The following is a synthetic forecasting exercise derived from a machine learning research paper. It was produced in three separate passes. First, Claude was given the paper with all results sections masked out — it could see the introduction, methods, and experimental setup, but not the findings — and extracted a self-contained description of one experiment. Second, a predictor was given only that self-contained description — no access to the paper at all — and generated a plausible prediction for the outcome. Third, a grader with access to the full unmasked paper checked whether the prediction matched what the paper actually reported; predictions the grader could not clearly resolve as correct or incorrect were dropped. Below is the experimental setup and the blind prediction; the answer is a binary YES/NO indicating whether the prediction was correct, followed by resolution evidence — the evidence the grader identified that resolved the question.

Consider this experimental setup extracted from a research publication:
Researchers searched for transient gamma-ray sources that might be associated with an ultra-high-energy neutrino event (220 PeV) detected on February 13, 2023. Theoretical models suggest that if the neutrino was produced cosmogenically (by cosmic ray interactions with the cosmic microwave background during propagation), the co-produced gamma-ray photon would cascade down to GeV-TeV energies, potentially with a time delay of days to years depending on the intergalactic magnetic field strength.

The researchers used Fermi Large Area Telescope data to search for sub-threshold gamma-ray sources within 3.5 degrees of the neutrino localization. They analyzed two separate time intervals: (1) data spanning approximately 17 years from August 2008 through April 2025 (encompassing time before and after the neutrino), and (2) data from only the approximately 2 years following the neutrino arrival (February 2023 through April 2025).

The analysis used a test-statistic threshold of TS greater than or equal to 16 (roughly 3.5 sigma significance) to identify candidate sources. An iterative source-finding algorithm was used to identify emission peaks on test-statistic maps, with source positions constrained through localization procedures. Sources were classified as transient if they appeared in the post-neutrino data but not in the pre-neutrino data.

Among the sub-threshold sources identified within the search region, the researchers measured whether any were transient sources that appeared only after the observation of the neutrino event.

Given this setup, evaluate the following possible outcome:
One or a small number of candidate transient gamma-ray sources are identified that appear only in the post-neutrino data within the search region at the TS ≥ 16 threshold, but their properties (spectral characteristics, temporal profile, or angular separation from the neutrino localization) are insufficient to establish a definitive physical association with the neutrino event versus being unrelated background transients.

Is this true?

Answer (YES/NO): YES